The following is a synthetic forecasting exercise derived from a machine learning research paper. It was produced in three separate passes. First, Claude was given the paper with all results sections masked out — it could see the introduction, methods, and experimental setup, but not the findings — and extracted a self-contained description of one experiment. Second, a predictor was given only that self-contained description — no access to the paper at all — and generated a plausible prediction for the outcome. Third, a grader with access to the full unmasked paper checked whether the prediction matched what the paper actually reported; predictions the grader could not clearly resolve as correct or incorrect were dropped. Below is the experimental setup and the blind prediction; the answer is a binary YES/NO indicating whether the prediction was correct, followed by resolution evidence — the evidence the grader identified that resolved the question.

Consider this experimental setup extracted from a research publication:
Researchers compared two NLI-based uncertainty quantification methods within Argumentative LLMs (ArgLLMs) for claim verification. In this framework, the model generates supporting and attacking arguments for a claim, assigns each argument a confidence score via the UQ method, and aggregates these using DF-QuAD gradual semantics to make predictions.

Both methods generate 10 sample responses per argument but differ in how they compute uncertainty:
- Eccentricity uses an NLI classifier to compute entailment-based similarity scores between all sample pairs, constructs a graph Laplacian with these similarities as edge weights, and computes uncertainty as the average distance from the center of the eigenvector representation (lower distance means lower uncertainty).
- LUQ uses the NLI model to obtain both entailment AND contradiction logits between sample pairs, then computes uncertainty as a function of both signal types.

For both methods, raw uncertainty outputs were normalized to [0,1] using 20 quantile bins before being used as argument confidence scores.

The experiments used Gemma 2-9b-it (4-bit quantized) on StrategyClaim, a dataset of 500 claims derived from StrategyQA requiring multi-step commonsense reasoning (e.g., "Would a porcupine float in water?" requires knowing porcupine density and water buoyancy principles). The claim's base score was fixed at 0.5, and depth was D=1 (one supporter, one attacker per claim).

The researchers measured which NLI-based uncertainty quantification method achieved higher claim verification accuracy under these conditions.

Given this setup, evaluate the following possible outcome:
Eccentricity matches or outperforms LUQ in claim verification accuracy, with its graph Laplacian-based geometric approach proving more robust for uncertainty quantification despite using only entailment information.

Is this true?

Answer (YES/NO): NO